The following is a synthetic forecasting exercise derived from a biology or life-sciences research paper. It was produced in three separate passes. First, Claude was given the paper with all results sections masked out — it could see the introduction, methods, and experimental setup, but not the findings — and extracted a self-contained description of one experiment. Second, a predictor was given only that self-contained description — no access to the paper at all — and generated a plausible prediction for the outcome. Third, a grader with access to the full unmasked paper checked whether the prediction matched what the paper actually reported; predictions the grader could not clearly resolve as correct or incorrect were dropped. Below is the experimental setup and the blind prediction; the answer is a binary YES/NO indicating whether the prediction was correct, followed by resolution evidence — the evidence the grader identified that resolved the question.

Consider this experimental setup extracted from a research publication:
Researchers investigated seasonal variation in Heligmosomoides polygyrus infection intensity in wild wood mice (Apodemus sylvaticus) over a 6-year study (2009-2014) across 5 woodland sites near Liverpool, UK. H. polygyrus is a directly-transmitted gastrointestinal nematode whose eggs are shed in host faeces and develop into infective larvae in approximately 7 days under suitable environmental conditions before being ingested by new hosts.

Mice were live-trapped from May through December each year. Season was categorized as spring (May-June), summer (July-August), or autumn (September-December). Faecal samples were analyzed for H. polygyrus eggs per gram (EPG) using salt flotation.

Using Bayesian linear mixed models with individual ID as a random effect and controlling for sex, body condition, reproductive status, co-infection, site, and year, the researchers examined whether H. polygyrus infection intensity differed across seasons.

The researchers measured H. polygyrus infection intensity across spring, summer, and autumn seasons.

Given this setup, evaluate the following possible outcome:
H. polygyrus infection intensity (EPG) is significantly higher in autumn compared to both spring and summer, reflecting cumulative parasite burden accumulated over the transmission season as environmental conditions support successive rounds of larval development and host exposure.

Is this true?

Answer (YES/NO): NO